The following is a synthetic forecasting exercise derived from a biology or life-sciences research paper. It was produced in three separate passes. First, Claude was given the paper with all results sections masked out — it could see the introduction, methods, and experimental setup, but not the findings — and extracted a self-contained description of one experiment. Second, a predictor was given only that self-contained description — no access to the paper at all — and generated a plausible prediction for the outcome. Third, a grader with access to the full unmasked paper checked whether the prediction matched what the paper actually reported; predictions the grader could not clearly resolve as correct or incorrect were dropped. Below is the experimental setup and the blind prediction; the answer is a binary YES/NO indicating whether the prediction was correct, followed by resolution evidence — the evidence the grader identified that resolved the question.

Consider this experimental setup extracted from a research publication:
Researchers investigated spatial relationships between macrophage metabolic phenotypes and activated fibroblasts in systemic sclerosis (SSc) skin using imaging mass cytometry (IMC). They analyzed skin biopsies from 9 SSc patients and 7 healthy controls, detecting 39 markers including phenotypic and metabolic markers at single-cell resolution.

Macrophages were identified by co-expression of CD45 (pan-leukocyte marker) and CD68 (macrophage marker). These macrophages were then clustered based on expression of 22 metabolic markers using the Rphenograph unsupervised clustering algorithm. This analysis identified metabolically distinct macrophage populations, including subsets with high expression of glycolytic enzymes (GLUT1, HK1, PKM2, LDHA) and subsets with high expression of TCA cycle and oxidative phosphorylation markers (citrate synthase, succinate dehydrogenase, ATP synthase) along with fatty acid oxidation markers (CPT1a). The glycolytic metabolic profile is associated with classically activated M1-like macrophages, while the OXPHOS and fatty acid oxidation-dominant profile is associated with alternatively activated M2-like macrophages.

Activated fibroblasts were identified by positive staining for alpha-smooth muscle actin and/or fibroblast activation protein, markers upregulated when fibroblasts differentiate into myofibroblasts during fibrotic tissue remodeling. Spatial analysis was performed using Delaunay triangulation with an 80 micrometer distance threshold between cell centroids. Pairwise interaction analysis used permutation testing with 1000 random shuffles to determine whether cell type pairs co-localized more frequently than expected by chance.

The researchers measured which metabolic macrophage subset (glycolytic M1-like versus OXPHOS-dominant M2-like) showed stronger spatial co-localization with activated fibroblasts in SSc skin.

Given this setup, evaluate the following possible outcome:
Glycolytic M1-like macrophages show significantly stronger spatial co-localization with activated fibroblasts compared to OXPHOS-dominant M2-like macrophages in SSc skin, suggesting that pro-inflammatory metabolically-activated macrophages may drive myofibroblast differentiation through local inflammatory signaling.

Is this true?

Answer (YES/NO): NO